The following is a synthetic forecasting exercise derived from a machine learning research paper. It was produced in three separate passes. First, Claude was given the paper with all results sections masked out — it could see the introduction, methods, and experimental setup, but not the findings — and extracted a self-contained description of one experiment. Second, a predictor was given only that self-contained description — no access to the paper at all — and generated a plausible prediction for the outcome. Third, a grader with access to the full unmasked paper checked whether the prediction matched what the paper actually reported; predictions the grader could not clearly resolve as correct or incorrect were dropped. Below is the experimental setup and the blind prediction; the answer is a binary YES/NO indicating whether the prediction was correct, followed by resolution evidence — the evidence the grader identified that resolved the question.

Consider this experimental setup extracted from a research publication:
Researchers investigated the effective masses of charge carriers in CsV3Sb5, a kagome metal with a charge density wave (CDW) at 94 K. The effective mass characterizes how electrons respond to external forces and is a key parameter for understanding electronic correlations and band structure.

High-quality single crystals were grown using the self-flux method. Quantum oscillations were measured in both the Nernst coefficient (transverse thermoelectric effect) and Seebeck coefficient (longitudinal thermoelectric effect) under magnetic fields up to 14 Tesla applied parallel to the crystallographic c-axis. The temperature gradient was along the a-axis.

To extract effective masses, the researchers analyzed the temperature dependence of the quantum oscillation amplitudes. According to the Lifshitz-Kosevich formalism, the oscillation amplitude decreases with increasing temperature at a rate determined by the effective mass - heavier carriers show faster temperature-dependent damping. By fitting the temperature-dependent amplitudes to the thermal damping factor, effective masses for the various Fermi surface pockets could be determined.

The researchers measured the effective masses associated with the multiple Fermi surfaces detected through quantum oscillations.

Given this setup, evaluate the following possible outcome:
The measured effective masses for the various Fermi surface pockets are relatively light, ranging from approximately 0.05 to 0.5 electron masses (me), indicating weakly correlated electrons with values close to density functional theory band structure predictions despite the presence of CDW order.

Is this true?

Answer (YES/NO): NO